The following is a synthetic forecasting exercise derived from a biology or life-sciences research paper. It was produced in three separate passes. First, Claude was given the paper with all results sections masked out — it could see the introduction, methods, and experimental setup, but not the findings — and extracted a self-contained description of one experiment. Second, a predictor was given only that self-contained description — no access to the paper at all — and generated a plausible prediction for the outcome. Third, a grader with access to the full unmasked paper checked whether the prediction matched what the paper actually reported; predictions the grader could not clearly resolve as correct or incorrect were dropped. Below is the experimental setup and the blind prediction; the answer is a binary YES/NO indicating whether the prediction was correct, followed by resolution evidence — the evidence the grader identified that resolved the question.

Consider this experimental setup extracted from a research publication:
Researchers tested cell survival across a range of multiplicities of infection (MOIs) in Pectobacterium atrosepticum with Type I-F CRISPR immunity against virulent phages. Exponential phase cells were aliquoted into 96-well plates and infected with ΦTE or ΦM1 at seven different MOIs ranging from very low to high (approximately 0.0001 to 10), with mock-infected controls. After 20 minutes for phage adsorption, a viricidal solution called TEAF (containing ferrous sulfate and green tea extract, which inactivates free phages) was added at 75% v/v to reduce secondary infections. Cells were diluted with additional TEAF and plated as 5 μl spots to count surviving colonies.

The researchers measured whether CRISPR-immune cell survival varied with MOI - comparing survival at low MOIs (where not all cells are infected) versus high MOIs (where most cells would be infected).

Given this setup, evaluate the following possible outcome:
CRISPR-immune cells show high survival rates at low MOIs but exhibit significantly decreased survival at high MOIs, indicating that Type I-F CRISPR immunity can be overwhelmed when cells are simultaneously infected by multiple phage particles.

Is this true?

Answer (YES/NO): NO